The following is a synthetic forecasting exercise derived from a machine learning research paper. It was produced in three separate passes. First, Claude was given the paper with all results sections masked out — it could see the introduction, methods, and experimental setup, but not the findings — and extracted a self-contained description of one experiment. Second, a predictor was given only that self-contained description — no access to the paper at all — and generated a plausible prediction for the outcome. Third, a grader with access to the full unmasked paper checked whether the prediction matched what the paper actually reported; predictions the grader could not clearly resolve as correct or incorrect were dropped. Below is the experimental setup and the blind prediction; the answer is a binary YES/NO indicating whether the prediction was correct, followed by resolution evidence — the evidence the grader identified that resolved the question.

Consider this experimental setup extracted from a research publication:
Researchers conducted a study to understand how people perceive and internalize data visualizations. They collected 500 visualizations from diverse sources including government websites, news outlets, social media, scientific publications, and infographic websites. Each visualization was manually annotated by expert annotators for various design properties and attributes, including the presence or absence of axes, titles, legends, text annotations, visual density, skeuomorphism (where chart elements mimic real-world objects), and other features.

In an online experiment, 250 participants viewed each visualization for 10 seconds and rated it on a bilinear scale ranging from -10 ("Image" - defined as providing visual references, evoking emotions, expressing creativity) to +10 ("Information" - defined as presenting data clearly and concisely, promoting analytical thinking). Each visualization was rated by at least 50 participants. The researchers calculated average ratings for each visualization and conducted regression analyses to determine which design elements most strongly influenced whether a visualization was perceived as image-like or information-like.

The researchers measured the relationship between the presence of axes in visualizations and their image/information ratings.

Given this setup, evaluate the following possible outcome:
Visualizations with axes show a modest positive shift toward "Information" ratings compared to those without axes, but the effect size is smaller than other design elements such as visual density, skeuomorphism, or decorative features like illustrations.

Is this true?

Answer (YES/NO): NO